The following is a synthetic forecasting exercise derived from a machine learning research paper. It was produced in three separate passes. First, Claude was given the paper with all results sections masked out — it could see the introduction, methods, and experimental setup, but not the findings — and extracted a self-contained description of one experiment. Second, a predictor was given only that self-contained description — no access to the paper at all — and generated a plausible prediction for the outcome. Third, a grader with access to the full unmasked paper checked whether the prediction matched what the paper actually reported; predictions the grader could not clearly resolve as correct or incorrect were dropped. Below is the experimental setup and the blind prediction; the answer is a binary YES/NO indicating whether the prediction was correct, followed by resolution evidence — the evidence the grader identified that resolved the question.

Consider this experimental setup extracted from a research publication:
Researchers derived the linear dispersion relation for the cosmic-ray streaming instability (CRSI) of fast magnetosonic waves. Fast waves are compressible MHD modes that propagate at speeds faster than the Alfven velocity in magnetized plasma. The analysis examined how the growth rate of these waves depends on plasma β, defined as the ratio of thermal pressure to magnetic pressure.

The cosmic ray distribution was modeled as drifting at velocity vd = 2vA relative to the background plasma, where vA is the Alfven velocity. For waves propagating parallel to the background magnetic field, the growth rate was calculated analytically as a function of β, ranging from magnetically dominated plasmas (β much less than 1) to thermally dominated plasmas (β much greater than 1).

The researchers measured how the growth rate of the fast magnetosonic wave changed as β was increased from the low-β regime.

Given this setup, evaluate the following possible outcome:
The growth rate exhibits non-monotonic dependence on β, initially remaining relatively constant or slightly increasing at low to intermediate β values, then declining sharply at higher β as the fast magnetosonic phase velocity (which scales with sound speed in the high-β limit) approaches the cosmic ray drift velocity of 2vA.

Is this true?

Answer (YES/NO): NO